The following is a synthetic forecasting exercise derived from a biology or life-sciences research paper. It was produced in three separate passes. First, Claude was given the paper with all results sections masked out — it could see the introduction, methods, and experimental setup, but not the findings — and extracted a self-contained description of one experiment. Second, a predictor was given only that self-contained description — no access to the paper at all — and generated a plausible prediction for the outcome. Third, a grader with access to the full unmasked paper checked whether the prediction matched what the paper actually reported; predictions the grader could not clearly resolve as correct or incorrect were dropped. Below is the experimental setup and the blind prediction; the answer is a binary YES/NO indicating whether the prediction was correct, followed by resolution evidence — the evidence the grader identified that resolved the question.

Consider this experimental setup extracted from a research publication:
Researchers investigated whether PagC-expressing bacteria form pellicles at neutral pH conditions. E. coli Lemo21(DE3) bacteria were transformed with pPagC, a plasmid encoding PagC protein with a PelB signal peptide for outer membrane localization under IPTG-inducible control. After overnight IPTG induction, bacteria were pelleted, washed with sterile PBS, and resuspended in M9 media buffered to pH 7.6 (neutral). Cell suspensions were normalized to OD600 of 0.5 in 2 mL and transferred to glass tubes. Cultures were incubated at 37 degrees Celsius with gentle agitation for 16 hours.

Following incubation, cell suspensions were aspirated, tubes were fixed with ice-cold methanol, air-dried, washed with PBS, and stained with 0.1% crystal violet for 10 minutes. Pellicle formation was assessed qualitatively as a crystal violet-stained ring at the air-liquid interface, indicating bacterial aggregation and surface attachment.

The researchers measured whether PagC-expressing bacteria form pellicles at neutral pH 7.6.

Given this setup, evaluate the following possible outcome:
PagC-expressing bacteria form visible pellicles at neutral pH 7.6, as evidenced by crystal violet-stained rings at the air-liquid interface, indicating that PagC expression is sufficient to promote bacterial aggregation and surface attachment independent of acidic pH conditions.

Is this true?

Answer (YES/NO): NO